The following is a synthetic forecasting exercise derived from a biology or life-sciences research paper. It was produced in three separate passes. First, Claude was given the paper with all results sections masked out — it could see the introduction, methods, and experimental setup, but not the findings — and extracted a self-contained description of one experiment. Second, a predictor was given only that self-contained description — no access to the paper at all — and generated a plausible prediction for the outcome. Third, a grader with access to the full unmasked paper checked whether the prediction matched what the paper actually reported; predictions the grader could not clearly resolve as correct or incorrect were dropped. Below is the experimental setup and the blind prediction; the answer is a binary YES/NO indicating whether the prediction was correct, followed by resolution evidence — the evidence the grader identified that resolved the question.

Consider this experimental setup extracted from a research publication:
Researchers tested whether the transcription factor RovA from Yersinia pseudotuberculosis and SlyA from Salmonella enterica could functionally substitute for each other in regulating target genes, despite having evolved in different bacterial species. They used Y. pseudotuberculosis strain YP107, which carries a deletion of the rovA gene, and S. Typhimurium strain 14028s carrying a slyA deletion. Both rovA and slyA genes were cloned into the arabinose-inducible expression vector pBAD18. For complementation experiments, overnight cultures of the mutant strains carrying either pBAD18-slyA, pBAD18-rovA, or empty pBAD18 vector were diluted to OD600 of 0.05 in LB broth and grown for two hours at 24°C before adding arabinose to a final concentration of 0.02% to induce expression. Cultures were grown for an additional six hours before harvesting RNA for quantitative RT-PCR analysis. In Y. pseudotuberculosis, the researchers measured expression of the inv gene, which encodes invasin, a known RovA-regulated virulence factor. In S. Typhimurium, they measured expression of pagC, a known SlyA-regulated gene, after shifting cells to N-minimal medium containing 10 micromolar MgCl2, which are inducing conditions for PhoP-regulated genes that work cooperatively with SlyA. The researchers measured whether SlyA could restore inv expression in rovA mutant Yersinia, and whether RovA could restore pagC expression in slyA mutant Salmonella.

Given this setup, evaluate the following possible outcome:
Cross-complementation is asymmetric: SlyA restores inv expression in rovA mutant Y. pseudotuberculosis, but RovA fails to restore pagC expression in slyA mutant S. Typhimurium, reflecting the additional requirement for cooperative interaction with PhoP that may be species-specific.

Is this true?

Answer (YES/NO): NO